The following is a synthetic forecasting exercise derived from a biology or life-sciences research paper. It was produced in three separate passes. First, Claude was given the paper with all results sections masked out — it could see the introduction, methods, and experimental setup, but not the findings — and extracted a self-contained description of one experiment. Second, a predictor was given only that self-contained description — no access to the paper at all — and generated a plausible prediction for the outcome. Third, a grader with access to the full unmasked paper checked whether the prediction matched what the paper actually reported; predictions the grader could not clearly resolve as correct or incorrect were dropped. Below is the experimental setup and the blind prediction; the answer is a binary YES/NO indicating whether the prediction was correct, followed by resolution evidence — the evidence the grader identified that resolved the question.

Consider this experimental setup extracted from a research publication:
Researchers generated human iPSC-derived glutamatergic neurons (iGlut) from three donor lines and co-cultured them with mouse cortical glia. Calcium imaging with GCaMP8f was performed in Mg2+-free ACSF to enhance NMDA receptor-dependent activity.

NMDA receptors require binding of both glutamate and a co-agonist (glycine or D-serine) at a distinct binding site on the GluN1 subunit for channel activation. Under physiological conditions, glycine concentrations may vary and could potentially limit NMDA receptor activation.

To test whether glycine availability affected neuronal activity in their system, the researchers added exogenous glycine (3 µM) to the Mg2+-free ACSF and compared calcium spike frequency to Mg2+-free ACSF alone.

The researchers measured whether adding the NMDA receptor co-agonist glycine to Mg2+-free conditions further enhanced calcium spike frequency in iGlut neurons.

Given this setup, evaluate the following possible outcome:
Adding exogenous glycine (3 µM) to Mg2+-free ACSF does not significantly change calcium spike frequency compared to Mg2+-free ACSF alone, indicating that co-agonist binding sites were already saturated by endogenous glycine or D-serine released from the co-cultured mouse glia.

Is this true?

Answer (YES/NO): NO